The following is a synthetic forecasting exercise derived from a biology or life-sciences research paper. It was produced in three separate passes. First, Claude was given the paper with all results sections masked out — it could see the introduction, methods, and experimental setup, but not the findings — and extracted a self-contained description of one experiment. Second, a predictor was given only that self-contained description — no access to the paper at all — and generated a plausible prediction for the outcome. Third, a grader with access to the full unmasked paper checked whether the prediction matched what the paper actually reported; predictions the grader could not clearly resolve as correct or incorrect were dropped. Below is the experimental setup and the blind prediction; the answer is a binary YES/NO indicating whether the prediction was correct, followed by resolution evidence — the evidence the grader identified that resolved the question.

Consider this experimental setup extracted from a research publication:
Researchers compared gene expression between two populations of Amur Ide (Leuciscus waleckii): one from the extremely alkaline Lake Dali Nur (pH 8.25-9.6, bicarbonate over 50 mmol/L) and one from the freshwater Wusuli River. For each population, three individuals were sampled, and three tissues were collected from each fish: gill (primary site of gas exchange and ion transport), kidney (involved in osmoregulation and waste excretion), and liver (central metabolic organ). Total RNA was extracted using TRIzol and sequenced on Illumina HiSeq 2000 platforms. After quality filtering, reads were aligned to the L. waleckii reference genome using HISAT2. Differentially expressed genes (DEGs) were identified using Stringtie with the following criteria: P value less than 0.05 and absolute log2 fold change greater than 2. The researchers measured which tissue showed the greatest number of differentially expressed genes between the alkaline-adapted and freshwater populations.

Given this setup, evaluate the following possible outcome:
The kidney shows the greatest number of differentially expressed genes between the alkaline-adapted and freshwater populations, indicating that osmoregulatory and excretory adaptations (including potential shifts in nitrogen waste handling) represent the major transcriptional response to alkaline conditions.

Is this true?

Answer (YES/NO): NO